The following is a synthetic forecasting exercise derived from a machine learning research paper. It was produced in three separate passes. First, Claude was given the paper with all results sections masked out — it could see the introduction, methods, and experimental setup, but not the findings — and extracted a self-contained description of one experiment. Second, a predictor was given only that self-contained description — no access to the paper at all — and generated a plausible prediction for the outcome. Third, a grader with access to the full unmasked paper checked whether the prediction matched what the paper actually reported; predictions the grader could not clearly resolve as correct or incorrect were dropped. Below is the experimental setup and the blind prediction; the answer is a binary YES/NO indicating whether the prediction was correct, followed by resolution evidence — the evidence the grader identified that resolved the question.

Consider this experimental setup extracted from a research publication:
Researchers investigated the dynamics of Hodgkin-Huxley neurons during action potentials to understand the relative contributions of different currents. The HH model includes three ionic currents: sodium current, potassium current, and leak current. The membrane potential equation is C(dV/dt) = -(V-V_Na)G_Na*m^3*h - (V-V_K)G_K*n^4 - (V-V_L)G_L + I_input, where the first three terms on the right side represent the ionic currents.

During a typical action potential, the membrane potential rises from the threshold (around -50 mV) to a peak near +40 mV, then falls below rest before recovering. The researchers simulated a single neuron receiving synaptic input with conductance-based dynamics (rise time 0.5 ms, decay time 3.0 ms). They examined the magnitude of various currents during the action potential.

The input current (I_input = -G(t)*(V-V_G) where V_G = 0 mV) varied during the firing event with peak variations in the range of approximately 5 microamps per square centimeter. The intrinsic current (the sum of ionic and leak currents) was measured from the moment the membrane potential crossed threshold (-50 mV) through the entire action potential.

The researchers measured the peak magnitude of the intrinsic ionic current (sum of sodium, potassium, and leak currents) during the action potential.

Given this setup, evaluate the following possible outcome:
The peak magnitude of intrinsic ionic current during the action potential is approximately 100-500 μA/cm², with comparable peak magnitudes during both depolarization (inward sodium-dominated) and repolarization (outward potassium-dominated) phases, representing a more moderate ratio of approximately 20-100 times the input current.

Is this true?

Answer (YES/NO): NO